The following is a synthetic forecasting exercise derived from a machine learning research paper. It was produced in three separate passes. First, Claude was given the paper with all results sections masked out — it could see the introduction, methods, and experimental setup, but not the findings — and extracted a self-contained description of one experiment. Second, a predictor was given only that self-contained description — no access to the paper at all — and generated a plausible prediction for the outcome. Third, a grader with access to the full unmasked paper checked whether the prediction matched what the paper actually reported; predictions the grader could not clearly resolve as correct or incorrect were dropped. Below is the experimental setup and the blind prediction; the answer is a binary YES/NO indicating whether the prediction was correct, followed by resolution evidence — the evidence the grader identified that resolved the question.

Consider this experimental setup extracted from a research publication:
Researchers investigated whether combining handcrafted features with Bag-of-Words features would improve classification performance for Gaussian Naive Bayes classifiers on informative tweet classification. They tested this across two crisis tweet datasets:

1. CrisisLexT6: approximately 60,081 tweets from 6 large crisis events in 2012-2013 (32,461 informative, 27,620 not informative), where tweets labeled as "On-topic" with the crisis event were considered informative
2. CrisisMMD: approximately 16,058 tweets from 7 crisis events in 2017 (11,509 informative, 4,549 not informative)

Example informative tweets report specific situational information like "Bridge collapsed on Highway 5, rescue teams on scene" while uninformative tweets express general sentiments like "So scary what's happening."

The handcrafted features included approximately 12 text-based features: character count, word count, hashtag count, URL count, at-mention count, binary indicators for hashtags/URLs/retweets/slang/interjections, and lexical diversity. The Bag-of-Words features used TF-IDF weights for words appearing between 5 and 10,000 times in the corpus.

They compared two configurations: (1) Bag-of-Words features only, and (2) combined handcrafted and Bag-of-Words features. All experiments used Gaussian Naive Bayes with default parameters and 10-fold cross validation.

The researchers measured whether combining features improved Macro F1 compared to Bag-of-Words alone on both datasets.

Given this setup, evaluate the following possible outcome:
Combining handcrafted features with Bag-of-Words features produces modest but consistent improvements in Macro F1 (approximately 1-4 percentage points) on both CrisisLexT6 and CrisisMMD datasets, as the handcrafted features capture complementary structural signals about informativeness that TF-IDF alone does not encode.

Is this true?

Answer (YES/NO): NO